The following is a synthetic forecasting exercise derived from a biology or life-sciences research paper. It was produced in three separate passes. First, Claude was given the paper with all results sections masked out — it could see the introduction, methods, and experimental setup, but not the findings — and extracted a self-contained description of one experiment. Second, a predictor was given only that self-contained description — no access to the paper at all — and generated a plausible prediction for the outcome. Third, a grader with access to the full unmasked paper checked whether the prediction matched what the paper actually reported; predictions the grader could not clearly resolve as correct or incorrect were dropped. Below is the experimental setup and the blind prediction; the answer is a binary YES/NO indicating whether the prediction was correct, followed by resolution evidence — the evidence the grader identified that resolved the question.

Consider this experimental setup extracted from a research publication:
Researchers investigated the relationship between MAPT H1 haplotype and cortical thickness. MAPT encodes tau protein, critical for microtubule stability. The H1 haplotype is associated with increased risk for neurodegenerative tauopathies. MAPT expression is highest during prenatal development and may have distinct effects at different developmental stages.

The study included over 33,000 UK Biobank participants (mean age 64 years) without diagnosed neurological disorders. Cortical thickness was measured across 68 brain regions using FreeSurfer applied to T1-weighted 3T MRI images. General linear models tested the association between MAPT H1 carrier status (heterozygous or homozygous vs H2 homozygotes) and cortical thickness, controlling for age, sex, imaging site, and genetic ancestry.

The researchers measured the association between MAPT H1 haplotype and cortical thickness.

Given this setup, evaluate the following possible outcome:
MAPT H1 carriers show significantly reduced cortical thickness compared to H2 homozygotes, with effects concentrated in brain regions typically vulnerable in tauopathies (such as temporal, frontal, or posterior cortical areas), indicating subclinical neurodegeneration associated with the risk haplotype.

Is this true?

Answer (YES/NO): YES